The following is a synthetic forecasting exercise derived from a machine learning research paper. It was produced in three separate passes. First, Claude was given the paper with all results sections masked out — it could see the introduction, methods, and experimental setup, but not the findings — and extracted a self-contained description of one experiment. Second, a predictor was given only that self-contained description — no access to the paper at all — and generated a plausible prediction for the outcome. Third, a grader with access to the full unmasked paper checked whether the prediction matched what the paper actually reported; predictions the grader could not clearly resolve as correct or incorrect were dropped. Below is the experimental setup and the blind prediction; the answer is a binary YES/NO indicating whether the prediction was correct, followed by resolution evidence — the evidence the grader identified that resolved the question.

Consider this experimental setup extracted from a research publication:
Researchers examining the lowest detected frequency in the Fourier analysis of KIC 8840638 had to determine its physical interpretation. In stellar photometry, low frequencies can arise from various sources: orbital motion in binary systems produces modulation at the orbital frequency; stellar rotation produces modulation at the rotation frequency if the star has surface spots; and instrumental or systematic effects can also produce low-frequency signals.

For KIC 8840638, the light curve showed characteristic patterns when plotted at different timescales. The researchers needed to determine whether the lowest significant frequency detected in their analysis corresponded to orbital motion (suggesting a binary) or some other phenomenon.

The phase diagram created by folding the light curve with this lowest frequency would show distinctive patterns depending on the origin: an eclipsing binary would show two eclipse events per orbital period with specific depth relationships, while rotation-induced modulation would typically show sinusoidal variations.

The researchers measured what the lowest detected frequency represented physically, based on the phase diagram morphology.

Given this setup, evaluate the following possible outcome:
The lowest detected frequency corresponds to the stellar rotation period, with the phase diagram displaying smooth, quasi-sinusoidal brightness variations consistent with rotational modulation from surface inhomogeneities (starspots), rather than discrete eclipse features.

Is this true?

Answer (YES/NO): NO